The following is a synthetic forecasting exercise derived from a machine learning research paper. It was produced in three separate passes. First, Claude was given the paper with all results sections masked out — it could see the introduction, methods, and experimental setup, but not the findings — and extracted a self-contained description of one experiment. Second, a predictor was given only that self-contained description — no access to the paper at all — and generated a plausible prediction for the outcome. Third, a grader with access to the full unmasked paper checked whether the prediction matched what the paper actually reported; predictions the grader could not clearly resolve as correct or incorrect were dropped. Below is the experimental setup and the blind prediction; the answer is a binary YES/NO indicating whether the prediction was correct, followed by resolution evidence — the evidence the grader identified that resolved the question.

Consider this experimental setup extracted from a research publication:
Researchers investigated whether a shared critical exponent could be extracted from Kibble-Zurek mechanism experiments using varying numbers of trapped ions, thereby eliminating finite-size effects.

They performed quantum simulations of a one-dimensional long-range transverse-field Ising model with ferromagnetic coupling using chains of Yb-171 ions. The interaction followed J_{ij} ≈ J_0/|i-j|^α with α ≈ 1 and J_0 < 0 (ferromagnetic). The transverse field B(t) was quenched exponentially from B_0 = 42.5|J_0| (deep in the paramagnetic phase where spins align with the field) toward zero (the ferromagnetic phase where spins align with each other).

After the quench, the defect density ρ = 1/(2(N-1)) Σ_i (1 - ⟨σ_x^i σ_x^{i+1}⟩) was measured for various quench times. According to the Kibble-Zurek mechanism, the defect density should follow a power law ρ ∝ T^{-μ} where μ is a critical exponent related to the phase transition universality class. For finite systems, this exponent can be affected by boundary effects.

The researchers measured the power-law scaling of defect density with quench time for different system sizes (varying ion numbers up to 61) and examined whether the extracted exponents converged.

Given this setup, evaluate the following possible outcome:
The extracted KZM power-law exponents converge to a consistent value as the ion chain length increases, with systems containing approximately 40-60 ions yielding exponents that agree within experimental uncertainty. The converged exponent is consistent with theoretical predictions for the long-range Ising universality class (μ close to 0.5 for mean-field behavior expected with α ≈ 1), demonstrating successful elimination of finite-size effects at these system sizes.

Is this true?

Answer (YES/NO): NO